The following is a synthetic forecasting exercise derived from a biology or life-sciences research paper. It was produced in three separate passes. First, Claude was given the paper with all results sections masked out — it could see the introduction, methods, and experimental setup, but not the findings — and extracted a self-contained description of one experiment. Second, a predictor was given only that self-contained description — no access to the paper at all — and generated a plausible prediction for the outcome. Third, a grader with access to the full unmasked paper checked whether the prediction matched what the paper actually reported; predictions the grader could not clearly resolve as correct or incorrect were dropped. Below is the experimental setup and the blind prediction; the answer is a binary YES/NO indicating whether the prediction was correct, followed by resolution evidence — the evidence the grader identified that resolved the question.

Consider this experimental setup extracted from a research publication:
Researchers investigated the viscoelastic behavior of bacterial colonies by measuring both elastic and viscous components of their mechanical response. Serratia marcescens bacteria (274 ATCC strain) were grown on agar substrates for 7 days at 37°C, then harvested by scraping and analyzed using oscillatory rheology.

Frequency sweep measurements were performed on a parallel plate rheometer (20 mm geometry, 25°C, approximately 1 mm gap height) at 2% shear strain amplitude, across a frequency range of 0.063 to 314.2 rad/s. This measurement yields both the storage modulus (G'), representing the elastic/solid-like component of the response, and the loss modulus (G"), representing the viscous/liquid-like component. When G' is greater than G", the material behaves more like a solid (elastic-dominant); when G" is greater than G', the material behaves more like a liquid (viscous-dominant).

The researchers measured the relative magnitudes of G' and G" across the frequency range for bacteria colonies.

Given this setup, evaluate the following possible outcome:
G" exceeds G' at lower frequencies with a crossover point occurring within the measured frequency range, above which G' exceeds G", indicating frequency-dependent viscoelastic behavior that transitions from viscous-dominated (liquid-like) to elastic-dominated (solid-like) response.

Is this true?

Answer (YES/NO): NO